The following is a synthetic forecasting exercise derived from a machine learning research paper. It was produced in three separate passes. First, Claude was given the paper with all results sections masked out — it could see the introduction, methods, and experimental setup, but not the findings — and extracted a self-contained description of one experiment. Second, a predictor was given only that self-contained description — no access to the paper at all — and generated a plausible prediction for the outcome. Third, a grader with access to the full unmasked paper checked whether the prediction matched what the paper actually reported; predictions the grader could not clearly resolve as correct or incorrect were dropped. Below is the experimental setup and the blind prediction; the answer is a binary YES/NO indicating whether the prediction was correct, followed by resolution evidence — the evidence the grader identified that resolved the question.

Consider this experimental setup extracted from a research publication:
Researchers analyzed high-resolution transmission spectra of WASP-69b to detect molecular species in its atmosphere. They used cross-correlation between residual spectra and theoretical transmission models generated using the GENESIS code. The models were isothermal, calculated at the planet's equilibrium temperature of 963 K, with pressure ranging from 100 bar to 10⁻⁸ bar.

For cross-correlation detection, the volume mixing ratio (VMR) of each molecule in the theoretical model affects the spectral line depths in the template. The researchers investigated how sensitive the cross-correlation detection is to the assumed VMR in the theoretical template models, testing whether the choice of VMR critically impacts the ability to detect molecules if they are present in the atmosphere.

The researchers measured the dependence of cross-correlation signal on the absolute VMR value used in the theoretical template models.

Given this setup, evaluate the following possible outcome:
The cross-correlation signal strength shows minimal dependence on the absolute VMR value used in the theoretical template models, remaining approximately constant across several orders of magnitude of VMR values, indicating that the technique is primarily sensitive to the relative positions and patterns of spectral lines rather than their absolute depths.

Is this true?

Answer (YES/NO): YES